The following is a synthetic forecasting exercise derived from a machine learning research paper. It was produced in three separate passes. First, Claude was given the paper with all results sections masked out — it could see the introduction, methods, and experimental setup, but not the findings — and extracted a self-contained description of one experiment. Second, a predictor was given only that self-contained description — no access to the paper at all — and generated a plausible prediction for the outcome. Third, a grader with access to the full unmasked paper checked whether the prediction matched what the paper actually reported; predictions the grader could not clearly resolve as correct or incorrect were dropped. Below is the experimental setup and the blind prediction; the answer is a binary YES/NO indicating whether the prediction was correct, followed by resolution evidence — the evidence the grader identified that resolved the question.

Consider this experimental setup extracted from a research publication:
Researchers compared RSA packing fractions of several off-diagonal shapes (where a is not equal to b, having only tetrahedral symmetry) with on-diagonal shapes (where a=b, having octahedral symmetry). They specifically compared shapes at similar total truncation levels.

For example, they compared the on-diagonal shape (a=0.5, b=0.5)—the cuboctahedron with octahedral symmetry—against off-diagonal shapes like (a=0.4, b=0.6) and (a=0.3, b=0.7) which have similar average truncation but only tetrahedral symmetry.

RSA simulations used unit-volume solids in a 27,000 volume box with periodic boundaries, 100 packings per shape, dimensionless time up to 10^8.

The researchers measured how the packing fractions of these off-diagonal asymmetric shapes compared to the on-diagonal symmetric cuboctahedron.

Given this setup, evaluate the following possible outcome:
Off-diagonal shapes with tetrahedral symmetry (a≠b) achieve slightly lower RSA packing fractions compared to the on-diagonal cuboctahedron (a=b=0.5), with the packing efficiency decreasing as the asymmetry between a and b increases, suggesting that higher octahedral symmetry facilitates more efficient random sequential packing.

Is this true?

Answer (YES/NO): NO